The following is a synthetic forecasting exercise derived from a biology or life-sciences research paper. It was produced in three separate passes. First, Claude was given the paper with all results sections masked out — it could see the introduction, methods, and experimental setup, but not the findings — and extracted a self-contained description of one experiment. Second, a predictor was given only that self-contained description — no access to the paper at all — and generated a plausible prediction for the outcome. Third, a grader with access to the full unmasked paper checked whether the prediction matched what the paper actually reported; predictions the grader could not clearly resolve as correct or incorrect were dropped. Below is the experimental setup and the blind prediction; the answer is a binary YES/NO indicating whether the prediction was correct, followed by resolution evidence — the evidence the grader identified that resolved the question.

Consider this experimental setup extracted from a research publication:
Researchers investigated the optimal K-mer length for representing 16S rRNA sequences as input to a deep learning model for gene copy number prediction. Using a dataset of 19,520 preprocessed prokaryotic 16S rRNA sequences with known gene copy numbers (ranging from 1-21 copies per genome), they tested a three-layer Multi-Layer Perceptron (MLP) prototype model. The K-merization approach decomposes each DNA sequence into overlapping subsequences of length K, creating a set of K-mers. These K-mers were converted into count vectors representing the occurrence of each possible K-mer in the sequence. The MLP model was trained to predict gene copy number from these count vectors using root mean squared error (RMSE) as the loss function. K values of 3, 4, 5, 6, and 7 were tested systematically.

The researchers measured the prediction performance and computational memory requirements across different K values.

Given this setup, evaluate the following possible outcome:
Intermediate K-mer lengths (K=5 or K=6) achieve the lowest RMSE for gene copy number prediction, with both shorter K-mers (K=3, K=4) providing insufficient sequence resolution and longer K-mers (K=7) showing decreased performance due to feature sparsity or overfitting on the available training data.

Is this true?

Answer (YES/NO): NO